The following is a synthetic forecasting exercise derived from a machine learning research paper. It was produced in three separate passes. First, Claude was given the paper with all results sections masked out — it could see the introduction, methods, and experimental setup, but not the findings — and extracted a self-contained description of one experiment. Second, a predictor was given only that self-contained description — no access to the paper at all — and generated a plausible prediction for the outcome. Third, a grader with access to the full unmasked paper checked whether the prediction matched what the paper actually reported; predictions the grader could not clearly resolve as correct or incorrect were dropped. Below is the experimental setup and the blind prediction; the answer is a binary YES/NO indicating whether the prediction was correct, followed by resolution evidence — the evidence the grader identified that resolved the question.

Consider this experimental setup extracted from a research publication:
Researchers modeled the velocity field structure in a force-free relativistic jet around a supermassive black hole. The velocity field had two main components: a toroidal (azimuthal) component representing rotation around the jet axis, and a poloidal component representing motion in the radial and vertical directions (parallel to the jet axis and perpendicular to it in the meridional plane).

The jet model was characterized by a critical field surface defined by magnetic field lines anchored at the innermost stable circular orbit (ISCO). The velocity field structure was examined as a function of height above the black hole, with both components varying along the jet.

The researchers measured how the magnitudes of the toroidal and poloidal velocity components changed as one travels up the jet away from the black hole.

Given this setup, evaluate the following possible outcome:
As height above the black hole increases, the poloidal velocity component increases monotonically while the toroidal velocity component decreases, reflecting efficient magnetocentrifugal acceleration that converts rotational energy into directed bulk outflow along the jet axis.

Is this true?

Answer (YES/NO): YES